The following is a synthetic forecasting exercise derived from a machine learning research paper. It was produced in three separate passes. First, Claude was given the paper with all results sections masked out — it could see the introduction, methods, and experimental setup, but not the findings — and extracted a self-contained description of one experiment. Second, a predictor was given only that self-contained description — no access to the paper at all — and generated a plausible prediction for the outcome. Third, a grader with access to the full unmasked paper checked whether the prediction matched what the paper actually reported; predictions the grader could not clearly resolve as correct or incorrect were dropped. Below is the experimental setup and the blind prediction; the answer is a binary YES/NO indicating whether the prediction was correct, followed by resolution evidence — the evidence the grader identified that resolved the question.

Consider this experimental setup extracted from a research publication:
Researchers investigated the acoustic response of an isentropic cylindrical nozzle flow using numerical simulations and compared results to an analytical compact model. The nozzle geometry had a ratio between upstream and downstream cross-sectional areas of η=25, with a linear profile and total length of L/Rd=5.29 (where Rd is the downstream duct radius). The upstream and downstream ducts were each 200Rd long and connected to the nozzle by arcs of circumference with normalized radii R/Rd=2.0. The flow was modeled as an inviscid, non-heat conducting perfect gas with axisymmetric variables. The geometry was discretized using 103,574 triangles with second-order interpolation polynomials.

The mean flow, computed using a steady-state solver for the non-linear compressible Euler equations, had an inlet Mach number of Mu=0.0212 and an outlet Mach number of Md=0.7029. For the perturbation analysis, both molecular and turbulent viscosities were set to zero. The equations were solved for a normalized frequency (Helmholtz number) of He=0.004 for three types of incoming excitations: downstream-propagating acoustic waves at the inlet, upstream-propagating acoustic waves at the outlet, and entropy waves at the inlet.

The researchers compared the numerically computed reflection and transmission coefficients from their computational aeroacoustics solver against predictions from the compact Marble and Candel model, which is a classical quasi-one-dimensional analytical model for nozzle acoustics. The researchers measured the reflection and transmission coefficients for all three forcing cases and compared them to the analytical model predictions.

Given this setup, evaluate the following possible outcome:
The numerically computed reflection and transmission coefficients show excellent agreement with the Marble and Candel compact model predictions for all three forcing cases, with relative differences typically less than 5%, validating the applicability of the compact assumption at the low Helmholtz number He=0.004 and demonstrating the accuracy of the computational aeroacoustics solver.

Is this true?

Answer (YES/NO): YES